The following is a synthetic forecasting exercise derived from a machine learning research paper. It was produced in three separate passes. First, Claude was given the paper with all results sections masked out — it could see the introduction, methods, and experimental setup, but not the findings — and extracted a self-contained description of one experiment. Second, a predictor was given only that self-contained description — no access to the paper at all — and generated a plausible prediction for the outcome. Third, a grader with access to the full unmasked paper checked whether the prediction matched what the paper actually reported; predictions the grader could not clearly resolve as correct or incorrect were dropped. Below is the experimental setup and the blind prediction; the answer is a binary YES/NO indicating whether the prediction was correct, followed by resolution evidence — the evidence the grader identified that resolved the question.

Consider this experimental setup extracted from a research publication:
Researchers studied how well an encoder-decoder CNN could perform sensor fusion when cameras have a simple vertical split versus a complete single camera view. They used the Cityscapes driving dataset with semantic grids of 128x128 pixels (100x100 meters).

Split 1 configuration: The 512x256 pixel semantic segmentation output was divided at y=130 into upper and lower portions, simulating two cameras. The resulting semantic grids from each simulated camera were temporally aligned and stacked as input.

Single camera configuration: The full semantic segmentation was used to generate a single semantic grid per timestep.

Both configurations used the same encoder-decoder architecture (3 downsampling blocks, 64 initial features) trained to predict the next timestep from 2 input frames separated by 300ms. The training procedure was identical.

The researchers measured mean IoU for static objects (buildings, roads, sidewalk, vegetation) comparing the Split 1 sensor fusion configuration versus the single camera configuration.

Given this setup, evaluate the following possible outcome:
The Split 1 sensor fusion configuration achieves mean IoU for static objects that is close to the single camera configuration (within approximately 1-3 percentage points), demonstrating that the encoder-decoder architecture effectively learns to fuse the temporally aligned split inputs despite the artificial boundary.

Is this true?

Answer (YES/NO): YES